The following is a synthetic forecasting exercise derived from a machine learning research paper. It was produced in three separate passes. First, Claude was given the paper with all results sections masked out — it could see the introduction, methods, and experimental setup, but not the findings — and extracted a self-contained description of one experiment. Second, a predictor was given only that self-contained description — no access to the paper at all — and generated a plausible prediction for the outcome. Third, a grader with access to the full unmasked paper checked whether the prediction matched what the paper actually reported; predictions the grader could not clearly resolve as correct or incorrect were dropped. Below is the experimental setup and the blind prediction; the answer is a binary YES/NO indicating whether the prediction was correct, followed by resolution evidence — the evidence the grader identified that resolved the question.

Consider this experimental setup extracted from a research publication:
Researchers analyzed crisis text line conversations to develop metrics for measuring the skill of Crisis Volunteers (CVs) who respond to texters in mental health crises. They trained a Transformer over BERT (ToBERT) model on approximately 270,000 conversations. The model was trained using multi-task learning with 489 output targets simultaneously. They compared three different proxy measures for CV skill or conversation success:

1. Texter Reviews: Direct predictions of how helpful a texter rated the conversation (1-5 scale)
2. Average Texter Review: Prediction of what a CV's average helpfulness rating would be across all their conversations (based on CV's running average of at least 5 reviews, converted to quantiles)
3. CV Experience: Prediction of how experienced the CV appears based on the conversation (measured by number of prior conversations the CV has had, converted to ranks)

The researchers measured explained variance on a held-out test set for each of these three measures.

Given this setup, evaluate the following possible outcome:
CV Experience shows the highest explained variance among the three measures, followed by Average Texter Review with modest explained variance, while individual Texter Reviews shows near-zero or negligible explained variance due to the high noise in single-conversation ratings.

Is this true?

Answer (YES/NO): NO